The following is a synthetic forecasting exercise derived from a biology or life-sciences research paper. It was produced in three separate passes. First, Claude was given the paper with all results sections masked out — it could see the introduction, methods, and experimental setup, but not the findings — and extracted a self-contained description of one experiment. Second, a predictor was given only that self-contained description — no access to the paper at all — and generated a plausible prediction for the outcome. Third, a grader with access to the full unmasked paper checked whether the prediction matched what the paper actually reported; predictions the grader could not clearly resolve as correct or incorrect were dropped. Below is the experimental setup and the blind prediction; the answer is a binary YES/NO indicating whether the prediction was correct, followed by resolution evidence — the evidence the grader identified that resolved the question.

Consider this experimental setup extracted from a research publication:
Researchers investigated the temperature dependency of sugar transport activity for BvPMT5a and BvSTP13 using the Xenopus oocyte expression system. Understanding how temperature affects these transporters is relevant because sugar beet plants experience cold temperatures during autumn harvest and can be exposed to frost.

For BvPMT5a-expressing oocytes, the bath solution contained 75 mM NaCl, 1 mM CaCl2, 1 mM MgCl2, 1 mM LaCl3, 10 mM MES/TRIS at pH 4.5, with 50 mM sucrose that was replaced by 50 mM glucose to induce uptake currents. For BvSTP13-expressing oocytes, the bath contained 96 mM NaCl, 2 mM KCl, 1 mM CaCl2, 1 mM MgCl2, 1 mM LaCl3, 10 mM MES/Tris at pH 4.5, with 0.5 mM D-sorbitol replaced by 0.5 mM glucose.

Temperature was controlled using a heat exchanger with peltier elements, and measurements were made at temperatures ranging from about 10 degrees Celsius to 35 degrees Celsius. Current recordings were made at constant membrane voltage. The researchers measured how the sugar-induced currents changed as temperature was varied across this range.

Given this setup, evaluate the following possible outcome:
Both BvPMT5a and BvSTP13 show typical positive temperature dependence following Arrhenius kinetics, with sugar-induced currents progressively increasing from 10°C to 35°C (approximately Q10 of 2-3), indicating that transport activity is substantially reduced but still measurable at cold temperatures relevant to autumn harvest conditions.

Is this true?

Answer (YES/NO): NO